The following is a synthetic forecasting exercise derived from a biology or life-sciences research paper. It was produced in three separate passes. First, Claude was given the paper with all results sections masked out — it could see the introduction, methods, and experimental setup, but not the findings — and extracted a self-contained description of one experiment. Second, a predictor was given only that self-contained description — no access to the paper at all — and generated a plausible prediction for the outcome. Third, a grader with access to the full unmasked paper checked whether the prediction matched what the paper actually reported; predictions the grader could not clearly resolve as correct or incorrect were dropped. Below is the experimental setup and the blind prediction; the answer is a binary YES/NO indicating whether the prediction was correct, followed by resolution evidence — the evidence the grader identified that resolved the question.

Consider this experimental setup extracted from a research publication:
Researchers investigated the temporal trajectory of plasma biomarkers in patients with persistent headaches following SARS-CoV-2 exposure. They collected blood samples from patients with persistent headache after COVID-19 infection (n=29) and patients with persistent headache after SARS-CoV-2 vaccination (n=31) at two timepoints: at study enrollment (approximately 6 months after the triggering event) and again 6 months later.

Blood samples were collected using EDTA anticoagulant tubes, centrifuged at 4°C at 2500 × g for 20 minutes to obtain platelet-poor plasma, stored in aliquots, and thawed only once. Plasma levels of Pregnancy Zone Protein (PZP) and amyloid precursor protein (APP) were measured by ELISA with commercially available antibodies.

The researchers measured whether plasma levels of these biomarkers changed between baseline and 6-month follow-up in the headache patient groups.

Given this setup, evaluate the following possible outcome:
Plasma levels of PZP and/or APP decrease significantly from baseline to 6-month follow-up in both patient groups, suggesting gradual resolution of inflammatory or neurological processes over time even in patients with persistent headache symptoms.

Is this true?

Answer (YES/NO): NO